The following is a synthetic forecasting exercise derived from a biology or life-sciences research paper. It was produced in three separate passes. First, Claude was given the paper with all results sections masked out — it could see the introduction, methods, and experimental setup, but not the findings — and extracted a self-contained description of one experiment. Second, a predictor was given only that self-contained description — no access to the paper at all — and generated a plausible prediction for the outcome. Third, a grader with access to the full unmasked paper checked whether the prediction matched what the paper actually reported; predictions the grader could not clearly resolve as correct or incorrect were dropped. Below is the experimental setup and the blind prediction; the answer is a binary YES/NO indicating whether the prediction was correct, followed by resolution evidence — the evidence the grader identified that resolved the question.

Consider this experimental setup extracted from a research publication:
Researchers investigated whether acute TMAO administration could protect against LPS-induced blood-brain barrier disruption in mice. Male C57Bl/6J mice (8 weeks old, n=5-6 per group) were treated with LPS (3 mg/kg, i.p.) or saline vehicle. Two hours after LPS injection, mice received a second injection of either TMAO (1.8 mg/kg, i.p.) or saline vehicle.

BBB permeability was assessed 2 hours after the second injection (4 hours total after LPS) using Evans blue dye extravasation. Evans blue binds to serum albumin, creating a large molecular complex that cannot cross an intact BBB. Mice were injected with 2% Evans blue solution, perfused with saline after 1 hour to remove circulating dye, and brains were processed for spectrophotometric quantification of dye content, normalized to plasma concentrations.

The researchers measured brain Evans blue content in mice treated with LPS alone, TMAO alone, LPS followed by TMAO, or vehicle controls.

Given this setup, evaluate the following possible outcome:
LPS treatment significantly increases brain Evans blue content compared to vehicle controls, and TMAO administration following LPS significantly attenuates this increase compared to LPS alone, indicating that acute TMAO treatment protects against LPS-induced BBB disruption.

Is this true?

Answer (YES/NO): YES